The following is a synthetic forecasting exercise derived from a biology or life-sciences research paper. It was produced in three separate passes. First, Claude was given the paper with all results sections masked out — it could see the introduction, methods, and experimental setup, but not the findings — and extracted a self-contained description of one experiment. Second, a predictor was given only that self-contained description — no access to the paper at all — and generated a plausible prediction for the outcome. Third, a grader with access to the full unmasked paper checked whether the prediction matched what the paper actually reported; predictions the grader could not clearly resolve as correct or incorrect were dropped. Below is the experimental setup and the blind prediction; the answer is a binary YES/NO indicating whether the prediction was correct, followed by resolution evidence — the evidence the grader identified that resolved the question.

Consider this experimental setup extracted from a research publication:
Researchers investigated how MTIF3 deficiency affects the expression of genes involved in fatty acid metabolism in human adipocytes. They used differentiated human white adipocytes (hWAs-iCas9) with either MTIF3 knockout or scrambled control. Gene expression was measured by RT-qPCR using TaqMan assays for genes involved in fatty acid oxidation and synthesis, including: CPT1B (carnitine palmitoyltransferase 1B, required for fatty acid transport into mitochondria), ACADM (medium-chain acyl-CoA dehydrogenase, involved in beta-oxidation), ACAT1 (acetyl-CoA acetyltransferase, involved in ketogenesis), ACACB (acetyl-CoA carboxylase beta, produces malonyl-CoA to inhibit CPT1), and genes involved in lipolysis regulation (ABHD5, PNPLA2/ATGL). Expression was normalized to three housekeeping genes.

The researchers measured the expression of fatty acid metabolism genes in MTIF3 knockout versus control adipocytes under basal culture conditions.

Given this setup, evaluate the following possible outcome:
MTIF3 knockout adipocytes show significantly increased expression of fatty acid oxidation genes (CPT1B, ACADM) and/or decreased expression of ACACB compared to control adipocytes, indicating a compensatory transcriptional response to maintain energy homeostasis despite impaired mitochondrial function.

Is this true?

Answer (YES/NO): NO